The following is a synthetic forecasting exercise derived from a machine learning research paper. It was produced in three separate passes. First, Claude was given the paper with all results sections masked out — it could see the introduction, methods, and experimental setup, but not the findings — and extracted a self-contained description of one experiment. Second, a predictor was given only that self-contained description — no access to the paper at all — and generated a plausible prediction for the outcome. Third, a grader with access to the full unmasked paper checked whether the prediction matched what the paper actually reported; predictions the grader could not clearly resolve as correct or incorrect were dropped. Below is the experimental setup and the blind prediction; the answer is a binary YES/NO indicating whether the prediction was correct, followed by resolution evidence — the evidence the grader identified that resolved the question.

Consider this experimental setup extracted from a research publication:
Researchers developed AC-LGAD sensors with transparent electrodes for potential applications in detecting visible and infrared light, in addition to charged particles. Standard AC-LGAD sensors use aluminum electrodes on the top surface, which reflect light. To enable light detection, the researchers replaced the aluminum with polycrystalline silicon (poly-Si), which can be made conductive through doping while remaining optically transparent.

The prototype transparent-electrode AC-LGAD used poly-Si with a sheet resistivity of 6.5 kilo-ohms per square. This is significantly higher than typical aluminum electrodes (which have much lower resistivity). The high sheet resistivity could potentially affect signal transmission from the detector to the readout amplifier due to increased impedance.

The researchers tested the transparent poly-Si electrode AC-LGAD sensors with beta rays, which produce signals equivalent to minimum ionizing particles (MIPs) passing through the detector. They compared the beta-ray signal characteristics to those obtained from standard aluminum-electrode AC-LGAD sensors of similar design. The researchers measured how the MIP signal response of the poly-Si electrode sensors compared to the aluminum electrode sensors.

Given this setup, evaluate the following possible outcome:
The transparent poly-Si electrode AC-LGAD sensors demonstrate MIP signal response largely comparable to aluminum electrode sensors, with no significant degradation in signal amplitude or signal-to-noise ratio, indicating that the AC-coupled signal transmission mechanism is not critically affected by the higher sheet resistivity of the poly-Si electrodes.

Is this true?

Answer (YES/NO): YES